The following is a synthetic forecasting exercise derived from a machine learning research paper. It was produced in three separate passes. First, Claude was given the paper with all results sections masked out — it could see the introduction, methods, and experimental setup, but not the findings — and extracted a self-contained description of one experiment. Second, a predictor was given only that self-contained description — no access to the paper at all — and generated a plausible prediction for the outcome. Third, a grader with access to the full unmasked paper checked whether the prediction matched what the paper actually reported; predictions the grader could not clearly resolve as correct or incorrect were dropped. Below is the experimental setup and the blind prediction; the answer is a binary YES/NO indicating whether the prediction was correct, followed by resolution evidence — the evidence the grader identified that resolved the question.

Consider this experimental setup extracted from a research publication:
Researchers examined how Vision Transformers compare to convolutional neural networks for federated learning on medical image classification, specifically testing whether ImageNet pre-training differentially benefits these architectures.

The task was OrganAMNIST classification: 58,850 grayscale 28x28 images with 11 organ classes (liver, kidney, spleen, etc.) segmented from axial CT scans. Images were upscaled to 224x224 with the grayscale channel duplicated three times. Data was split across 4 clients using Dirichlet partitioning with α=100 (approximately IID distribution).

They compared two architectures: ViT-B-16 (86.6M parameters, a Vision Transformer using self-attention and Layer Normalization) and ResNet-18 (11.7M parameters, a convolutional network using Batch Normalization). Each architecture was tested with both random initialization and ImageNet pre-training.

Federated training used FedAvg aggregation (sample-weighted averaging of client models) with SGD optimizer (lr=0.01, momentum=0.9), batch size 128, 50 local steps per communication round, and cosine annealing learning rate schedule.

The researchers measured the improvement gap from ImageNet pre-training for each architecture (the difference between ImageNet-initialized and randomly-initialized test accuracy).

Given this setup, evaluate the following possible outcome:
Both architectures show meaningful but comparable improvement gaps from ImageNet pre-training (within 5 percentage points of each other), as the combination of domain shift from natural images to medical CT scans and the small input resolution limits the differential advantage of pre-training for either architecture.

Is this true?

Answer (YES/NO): NO